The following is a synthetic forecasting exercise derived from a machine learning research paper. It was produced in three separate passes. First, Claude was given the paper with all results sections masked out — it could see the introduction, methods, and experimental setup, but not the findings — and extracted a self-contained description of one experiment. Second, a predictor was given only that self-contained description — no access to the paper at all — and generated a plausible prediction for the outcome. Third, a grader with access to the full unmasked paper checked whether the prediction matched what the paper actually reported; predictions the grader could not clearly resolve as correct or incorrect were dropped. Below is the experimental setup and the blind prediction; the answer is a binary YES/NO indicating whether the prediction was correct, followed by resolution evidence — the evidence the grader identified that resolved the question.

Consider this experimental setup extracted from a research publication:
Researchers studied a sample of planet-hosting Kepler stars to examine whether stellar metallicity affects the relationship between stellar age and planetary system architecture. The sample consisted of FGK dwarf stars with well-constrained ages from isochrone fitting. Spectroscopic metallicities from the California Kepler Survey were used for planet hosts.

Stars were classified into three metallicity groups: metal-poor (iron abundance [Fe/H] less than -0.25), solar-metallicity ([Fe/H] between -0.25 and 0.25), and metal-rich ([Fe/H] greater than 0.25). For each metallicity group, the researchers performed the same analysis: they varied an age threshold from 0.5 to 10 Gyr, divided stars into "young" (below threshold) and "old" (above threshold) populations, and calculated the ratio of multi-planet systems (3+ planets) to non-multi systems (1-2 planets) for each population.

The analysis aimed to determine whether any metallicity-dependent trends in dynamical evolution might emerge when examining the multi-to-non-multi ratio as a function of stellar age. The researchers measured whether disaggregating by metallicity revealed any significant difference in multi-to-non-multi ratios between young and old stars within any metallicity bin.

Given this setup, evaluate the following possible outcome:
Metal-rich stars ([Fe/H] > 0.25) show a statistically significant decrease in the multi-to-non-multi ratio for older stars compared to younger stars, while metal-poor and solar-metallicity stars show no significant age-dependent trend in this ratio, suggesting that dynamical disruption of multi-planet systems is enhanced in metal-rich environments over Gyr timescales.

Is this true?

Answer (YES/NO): NO